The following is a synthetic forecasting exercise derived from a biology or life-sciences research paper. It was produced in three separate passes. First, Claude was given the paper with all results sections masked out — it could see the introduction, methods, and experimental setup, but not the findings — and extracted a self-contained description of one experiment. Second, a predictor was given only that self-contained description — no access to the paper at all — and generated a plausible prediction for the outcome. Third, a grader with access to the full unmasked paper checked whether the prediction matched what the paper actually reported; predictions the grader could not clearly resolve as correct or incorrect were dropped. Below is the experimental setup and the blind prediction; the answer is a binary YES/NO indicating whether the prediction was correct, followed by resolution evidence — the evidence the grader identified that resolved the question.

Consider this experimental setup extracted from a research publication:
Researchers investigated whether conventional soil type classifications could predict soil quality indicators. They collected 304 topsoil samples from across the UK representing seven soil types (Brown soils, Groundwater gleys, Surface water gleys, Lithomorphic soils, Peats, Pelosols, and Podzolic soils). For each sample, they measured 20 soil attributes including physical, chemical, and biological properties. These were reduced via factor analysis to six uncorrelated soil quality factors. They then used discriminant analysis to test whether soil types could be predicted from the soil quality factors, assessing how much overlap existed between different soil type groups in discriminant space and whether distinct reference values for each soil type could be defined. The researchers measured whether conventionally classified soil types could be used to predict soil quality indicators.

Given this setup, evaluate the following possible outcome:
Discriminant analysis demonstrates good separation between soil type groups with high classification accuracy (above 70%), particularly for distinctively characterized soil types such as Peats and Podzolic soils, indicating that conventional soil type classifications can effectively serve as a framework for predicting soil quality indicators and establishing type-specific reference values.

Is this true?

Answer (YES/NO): NO